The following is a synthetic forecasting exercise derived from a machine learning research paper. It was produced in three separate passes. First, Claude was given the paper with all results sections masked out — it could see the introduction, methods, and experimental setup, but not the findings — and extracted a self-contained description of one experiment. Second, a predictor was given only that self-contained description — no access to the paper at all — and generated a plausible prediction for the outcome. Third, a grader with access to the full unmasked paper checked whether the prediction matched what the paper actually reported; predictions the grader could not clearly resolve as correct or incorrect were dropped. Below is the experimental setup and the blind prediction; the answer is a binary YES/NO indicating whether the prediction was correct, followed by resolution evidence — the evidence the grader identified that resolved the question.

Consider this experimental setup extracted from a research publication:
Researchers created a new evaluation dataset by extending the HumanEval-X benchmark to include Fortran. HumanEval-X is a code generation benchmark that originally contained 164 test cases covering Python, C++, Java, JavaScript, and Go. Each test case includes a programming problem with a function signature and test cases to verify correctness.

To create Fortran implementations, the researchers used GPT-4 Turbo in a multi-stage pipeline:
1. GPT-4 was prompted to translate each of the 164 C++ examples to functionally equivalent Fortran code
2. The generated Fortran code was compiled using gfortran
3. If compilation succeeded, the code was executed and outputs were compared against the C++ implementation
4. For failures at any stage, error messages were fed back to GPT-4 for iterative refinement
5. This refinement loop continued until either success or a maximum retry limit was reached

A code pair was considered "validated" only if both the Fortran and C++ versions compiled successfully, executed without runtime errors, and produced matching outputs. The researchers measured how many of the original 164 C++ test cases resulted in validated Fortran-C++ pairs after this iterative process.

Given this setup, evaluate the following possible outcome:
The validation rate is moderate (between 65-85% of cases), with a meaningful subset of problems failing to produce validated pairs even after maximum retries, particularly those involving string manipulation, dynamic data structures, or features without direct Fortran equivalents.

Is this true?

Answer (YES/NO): YES